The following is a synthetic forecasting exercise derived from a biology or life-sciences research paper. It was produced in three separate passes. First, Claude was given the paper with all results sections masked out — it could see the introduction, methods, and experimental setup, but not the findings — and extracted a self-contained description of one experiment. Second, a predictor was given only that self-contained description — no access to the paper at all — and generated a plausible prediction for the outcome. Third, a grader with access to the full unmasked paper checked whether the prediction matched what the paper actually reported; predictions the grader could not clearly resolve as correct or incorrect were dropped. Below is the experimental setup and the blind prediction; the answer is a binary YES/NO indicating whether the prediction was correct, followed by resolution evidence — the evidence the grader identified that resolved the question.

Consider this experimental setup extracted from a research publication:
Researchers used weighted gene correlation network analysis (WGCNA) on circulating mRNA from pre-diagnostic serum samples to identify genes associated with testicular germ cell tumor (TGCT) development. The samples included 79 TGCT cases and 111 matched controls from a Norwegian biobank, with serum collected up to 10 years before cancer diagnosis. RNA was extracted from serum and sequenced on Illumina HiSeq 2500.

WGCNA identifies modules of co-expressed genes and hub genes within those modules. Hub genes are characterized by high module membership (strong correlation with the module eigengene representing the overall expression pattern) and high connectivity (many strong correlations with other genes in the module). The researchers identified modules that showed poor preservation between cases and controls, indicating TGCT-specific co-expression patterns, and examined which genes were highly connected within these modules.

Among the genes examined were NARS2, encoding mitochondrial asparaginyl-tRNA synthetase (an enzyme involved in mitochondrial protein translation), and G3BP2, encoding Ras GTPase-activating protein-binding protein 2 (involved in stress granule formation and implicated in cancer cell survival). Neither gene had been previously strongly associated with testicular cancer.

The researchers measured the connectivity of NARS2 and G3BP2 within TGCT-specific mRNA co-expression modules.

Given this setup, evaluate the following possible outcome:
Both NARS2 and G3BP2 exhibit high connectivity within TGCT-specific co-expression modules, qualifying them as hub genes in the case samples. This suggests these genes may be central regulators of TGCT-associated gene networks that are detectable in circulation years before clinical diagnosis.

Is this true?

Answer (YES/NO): YES